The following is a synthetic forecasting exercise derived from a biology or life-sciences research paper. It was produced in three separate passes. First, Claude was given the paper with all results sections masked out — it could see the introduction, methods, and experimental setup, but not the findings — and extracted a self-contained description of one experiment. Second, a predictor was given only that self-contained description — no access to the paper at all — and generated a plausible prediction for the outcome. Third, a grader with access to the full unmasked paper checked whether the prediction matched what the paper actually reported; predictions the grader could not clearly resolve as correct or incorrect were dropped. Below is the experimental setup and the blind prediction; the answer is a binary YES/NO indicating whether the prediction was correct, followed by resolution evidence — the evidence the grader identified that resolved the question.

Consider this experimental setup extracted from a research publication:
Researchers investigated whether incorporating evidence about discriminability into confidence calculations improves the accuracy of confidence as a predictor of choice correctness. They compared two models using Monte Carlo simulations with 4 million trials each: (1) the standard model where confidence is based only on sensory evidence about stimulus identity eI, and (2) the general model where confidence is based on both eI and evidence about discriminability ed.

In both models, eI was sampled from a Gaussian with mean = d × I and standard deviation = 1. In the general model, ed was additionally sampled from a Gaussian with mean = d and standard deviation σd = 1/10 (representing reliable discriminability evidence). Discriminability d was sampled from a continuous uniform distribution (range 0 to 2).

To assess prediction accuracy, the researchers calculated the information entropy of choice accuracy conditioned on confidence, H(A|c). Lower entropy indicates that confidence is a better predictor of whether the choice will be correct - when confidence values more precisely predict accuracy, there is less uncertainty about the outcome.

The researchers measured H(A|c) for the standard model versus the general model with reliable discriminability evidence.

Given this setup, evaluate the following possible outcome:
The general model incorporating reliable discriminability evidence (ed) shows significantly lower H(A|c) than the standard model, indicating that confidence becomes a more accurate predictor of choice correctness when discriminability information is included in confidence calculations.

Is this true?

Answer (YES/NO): YES